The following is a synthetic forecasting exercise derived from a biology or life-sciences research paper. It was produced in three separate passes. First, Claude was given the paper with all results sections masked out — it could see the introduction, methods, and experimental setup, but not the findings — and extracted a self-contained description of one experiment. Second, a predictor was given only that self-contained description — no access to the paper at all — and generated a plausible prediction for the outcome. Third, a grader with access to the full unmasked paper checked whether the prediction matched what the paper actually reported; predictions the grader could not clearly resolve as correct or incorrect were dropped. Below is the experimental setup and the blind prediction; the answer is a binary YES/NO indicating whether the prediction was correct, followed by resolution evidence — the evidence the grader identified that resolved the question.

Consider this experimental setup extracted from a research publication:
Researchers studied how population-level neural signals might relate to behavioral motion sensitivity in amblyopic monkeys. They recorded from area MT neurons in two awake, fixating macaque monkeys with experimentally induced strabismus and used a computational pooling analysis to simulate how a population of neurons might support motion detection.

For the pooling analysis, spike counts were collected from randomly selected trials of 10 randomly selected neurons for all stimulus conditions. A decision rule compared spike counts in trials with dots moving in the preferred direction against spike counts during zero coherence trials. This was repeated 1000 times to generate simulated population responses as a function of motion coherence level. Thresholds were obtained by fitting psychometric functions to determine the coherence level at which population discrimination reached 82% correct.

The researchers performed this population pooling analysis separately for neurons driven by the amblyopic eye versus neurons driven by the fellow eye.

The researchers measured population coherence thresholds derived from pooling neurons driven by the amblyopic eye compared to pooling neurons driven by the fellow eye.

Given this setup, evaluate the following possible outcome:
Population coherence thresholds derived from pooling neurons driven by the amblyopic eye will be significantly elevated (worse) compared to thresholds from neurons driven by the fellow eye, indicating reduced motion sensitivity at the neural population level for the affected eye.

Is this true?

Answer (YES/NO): YES